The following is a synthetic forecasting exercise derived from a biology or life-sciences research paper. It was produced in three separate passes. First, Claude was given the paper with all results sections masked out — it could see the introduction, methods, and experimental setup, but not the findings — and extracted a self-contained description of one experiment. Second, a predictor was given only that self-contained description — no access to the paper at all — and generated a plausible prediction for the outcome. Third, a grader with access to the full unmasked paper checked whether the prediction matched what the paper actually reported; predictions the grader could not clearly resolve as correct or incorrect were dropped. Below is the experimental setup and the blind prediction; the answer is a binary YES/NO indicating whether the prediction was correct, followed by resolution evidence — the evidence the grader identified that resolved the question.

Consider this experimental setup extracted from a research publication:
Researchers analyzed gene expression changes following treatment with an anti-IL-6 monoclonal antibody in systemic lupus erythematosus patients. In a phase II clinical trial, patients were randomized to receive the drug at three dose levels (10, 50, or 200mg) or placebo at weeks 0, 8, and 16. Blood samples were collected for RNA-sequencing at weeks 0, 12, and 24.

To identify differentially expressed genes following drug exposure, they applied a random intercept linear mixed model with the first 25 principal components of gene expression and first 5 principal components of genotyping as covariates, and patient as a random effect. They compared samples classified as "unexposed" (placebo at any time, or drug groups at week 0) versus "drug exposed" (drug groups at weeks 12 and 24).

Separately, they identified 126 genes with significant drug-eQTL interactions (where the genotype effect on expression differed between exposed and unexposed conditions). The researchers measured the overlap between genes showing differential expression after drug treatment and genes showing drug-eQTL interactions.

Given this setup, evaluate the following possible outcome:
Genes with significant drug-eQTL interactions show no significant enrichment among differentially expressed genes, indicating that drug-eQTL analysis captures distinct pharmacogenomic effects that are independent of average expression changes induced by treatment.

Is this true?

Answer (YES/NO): YES